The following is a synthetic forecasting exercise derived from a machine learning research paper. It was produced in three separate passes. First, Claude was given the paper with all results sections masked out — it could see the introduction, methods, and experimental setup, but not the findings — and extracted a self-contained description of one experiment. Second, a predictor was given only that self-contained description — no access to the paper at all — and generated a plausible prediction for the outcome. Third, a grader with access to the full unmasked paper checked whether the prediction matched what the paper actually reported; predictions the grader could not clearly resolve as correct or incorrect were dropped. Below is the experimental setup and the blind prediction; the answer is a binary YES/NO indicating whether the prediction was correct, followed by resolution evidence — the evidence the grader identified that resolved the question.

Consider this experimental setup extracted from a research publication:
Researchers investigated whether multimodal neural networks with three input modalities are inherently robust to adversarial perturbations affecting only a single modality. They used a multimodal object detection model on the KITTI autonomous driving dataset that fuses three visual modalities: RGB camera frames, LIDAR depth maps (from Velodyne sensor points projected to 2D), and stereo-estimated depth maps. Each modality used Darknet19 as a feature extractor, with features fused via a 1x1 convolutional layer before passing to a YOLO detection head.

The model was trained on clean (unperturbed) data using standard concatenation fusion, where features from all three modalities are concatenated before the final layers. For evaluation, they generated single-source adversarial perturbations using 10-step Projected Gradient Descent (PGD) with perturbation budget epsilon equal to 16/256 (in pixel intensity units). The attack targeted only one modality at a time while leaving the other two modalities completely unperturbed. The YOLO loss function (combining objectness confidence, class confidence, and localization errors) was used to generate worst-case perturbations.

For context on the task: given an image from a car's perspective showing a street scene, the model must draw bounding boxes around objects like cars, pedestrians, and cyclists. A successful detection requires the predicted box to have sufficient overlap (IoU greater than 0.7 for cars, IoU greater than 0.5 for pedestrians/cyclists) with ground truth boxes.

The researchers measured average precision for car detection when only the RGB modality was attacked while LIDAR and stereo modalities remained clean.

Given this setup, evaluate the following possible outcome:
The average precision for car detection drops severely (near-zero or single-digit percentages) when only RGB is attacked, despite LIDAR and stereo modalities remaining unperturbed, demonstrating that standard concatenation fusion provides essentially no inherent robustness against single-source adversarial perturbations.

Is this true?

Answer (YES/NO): NO